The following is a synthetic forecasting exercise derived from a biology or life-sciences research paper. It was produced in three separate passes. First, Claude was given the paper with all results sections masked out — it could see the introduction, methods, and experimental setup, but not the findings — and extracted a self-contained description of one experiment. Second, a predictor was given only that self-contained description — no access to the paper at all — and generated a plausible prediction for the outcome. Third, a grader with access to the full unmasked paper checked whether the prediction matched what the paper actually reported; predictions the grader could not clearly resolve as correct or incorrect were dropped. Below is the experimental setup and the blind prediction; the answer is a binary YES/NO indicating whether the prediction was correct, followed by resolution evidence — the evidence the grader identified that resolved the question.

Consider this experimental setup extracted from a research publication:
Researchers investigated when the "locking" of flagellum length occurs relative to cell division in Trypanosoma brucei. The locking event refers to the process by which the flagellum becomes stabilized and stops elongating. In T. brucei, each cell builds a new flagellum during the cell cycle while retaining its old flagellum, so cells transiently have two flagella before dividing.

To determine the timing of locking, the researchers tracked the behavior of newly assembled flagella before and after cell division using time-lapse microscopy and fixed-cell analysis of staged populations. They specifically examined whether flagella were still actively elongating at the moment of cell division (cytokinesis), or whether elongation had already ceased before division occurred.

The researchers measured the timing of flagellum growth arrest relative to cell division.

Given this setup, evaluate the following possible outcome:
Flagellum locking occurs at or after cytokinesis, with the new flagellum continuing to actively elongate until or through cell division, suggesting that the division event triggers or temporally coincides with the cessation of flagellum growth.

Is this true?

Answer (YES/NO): NO